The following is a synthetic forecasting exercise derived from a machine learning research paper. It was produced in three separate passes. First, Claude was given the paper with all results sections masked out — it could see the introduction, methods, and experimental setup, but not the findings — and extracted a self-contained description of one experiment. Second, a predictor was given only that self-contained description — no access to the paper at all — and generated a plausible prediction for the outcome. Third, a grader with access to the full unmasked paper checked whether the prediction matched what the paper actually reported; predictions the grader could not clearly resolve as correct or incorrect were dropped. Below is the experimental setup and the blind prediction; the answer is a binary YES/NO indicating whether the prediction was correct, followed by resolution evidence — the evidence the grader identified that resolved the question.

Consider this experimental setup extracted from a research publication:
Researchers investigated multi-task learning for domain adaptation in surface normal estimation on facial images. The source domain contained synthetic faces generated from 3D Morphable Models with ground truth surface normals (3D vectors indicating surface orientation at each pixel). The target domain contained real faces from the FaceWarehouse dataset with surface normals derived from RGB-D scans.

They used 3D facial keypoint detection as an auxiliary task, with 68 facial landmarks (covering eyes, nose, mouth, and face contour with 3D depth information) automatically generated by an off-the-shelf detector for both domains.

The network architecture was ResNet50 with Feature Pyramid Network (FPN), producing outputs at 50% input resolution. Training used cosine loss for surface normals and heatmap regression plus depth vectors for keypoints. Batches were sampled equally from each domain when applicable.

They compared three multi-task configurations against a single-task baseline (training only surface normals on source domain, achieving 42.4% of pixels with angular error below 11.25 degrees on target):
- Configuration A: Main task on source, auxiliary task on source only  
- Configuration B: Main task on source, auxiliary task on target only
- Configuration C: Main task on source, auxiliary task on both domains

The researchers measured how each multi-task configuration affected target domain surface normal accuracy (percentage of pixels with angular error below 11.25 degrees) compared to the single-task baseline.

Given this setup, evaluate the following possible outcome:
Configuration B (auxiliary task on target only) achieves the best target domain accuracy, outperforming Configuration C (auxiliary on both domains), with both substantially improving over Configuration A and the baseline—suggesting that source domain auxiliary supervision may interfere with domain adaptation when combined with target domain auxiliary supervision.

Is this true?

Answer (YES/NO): NO